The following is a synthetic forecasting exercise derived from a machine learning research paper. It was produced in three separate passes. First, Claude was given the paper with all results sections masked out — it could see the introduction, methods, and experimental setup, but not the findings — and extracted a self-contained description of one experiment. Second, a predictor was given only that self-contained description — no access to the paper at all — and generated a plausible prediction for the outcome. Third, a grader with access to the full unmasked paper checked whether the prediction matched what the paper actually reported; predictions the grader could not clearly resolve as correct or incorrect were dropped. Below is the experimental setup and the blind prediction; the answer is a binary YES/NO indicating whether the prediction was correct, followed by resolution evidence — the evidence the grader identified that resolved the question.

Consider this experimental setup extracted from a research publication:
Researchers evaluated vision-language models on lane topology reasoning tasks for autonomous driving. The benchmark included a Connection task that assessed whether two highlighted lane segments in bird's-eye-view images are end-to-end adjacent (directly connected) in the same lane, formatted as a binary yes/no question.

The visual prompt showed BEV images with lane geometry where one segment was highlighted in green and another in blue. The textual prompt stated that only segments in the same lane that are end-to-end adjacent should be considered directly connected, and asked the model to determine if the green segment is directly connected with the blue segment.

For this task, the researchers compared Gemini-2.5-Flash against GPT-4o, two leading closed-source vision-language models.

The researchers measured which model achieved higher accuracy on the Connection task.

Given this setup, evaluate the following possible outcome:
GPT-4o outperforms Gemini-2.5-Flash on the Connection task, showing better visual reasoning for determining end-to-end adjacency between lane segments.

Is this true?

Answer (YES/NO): NO